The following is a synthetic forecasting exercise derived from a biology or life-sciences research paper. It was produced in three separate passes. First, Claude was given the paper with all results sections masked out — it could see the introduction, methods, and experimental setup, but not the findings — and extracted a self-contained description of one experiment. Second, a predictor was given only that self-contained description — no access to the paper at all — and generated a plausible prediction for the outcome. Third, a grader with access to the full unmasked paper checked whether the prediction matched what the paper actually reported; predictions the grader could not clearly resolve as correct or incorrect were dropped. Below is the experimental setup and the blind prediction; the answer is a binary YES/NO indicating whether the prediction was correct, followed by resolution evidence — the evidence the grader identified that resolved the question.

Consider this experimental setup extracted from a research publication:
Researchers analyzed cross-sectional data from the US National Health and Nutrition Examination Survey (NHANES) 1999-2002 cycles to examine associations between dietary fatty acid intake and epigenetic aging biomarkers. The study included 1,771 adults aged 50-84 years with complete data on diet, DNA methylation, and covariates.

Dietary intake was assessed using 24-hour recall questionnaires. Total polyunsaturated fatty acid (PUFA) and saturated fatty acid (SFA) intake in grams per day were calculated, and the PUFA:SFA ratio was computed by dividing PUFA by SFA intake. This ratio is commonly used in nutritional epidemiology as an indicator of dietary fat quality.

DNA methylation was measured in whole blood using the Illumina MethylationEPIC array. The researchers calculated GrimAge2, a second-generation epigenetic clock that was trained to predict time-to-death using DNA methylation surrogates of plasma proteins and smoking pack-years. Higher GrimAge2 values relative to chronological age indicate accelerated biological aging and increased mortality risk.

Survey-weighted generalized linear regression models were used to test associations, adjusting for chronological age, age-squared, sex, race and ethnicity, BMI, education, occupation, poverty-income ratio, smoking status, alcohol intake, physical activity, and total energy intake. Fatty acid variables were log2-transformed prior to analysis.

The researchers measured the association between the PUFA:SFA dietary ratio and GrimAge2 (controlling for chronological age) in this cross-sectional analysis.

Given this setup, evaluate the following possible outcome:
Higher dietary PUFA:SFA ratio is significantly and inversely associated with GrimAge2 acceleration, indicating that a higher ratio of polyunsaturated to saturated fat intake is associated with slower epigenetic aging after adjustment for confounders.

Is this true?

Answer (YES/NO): NO